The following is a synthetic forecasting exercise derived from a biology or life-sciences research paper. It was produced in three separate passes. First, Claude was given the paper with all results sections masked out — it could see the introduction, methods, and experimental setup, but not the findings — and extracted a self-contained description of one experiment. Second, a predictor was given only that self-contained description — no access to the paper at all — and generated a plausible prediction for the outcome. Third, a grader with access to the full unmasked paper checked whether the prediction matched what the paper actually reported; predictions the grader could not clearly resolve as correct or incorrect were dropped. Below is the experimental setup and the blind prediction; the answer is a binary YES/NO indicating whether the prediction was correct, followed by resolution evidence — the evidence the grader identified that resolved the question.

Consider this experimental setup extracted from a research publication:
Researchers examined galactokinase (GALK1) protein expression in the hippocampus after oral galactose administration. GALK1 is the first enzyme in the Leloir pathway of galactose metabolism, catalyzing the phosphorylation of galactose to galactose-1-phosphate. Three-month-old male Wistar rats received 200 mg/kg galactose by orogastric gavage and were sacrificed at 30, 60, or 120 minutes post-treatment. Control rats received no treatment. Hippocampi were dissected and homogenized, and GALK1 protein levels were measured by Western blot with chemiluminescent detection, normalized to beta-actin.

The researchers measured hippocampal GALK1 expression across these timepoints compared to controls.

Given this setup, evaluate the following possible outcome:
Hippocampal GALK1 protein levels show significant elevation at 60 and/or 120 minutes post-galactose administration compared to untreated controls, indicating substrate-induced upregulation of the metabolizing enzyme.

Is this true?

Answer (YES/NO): YES